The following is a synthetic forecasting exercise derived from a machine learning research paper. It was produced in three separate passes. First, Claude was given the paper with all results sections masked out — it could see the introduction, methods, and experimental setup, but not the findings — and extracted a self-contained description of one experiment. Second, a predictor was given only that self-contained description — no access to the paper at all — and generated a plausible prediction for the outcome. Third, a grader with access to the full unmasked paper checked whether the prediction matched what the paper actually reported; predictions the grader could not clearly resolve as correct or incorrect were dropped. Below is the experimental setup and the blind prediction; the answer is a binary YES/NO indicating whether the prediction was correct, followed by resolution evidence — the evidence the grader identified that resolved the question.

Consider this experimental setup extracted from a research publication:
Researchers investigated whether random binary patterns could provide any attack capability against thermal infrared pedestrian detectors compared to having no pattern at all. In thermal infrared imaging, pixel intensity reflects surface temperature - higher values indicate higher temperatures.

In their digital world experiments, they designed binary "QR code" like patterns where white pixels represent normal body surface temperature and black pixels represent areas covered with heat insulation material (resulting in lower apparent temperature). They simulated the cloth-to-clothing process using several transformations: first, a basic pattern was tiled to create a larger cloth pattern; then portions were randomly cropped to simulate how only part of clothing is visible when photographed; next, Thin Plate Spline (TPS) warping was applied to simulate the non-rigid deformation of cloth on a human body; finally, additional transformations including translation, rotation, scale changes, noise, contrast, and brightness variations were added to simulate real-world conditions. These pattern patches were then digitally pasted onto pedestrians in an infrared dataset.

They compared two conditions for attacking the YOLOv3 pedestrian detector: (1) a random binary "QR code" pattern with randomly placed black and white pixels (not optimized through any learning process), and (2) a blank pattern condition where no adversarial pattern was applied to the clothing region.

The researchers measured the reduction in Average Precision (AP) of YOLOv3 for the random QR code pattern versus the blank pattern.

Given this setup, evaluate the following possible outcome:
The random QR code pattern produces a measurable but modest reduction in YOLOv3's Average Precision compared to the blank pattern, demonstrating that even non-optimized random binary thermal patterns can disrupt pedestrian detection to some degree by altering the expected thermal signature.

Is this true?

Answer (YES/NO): YES